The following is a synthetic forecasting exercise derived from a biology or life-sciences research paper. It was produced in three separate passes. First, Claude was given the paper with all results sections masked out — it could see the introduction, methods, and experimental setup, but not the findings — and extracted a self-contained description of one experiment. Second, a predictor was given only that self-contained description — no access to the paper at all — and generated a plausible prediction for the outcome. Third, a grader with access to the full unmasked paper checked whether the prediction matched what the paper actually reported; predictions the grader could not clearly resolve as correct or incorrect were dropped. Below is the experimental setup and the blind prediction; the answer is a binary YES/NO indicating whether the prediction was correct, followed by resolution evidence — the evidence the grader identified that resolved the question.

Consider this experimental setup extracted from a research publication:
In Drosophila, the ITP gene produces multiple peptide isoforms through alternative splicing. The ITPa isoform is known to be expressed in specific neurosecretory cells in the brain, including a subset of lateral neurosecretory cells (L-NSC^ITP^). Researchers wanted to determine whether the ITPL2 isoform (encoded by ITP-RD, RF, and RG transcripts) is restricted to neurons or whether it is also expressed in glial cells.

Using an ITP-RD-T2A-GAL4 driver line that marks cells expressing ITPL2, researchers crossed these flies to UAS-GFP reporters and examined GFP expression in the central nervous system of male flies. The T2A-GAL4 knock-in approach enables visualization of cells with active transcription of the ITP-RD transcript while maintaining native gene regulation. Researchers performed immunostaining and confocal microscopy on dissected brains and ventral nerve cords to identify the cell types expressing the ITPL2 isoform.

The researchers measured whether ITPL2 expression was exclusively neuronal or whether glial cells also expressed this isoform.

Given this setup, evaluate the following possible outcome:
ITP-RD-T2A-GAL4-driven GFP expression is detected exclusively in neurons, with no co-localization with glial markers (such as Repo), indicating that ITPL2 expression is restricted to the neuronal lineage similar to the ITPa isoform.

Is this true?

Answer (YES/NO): NO